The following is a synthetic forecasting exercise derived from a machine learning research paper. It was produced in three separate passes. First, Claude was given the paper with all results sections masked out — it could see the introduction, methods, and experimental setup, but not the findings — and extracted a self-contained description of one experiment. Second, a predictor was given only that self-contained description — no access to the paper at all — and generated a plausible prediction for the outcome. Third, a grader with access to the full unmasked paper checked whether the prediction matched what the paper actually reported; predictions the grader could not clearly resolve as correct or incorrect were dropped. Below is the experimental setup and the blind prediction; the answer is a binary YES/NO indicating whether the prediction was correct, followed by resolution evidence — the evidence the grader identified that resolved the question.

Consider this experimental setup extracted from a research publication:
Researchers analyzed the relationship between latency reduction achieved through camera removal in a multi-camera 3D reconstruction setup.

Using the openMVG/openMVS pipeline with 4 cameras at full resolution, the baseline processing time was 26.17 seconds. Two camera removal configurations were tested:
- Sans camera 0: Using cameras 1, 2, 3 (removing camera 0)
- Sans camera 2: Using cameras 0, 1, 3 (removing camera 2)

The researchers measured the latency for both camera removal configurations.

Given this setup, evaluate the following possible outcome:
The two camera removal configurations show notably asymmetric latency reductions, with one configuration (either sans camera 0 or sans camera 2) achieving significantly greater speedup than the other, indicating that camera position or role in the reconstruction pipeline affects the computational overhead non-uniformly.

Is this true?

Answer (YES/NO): YES